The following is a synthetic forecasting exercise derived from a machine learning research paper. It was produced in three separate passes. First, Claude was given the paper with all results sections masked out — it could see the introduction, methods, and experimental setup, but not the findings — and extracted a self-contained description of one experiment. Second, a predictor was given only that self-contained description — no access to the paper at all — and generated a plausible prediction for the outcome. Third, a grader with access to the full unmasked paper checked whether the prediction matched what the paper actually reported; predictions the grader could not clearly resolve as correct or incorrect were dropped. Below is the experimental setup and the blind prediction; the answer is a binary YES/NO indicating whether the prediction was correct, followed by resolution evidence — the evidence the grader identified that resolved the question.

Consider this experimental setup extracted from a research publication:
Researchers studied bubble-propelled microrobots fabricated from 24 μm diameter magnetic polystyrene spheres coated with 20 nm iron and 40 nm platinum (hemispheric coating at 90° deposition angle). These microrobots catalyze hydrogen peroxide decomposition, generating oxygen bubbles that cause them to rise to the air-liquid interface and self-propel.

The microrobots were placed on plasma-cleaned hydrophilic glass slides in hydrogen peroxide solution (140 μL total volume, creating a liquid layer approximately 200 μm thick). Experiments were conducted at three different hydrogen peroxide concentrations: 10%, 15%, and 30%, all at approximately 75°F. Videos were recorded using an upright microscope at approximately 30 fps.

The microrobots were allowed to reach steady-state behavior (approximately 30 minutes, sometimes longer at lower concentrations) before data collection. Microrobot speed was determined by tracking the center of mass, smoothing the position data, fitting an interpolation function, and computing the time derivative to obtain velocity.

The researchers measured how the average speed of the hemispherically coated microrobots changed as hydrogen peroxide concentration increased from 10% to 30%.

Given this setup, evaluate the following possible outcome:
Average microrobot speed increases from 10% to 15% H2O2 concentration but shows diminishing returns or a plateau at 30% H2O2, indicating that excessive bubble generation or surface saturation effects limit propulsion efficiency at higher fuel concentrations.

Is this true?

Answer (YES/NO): NO